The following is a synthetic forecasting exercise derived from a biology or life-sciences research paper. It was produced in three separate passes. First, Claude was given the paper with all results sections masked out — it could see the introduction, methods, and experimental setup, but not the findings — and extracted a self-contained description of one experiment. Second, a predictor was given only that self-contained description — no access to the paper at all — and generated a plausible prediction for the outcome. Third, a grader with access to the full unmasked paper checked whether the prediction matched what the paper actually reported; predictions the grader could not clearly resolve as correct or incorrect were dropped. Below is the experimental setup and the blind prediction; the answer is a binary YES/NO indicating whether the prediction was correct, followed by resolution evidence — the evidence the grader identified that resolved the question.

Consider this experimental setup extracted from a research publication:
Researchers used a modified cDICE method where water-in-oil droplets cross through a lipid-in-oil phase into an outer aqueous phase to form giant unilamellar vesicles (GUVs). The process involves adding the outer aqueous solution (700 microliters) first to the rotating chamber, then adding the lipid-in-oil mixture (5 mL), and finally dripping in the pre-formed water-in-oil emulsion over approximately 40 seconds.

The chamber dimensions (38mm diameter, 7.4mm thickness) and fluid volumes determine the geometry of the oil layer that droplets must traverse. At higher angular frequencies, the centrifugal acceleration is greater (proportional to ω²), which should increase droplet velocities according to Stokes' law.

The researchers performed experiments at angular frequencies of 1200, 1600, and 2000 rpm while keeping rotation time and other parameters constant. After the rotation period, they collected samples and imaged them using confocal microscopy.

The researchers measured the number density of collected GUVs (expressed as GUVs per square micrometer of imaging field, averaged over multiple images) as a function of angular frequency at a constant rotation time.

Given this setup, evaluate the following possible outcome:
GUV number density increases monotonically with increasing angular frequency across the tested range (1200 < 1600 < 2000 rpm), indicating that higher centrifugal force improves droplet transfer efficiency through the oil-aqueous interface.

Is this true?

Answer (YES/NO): YES